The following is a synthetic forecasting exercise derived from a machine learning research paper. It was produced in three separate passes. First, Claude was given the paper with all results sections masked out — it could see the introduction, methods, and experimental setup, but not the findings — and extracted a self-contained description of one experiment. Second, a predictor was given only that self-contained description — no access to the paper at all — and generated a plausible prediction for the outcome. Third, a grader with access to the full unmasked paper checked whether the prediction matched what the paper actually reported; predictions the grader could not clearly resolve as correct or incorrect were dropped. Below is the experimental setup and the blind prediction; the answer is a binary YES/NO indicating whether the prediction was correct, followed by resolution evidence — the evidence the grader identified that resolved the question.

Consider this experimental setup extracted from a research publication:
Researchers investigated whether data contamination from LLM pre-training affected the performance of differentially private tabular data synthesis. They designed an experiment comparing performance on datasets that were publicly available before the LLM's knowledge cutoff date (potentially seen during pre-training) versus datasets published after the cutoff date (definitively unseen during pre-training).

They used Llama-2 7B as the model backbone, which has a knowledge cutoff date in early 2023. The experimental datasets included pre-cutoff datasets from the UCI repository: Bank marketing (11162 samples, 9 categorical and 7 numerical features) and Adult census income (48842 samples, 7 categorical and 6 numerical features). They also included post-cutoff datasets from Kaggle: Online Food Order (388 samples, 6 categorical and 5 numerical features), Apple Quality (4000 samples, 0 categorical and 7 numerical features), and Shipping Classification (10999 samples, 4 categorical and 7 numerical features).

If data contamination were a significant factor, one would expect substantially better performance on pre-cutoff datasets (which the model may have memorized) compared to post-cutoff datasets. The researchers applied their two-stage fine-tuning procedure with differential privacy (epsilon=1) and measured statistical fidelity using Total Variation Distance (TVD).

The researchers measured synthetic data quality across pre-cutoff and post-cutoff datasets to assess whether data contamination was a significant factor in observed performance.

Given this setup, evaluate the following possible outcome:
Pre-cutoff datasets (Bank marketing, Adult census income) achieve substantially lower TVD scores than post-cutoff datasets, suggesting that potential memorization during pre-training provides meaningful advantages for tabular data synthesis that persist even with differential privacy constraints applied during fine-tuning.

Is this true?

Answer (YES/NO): NO